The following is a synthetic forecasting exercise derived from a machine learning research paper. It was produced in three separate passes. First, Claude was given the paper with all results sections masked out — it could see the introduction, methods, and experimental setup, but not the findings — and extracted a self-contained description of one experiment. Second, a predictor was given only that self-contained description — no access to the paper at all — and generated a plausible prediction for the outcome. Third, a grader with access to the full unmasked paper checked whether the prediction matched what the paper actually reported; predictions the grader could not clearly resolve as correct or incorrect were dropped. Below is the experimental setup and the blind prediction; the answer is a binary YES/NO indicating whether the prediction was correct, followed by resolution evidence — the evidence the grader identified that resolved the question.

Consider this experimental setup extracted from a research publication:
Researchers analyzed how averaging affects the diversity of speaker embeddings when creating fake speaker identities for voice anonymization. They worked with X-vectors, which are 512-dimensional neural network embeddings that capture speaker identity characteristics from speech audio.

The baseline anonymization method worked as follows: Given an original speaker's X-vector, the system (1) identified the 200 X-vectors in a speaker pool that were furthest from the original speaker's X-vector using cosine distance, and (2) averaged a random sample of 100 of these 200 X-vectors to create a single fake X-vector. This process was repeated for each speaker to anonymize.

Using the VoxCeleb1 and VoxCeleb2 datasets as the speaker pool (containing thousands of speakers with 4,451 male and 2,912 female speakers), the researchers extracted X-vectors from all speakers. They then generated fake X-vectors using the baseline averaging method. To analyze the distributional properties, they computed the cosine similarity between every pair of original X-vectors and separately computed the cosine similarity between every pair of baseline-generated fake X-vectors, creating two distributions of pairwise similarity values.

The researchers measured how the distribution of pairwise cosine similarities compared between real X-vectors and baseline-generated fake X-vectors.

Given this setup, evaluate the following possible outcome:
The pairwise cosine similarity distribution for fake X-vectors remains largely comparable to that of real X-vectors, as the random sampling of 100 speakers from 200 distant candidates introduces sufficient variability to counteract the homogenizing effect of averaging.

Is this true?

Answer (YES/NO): NO